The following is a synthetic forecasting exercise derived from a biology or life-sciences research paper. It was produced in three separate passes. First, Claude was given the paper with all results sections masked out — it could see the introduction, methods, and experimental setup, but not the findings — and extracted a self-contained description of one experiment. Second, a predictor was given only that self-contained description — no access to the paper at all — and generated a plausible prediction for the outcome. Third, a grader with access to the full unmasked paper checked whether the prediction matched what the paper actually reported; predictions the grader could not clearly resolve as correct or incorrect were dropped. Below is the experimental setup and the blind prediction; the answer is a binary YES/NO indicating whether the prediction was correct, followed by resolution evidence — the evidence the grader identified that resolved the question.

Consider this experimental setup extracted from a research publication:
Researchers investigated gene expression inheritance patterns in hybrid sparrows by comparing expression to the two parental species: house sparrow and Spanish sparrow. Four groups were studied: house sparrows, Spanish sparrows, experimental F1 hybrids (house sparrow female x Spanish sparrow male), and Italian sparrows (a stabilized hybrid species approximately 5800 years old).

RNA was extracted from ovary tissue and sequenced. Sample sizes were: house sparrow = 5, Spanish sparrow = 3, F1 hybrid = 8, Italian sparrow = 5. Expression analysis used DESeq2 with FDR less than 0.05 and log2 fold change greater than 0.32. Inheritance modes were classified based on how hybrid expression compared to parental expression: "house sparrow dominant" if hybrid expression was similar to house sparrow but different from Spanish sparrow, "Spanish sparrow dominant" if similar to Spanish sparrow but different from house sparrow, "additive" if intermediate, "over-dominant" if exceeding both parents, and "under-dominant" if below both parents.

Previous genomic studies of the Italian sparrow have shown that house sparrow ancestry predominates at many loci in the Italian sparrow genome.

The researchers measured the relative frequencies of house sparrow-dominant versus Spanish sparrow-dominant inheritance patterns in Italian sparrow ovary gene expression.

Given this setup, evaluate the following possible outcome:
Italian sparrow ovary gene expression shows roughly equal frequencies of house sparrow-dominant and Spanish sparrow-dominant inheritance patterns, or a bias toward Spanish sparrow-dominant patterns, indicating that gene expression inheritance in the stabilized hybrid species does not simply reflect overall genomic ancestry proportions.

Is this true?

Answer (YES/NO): NO